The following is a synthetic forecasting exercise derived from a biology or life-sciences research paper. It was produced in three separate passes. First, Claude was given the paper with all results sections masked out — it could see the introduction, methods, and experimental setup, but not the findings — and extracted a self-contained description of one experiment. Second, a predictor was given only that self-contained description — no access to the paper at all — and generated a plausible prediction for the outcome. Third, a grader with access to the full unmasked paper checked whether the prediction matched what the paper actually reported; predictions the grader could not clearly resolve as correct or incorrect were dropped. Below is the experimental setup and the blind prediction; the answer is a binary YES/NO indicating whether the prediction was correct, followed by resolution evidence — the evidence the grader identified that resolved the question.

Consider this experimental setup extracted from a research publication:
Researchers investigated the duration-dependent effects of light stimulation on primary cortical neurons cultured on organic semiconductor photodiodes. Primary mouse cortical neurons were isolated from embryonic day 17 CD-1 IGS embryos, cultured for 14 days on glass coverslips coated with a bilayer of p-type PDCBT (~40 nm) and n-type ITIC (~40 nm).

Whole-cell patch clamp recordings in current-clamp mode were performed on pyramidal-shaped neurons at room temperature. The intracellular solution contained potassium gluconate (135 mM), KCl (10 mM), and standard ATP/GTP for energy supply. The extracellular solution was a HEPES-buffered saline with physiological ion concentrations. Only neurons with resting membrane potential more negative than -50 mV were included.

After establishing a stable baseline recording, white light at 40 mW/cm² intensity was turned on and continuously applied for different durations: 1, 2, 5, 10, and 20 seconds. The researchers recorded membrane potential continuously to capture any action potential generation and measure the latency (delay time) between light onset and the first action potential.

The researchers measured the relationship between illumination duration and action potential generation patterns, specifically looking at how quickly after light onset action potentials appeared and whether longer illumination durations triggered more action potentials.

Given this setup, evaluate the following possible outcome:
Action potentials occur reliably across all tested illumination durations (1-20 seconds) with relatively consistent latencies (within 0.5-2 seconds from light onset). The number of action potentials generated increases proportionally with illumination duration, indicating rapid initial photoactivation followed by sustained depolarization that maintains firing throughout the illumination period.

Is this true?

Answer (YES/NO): NO